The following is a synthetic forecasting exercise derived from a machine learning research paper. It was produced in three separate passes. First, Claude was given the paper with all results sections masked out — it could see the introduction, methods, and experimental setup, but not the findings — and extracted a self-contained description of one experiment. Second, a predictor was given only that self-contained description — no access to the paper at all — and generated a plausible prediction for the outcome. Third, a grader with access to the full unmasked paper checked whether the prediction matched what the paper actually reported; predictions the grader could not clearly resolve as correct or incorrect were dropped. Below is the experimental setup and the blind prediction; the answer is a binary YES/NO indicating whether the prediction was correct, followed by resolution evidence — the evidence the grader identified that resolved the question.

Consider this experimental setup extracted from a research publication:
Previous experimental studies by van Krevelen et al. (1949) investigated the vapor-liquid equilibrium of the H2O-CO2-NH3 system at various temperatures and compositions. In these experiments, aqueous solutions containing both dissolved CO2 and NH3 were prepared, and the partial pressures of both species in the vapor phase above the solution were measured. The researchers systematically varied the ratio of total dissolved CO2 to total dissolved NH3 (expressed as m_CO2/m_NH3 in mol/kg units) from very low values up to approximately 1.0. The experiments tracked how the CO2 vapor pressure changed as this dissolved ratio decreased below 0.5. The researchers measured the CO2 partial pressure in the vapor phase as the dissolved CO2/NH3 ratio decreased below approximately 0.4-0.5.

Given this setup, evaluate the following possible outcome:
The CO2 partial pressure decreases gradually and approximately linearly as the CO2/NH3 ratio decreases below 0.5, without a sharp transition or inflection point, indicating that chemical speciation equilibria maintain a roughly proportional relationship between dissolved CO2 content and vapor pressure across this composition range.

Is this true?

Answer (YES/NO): NO